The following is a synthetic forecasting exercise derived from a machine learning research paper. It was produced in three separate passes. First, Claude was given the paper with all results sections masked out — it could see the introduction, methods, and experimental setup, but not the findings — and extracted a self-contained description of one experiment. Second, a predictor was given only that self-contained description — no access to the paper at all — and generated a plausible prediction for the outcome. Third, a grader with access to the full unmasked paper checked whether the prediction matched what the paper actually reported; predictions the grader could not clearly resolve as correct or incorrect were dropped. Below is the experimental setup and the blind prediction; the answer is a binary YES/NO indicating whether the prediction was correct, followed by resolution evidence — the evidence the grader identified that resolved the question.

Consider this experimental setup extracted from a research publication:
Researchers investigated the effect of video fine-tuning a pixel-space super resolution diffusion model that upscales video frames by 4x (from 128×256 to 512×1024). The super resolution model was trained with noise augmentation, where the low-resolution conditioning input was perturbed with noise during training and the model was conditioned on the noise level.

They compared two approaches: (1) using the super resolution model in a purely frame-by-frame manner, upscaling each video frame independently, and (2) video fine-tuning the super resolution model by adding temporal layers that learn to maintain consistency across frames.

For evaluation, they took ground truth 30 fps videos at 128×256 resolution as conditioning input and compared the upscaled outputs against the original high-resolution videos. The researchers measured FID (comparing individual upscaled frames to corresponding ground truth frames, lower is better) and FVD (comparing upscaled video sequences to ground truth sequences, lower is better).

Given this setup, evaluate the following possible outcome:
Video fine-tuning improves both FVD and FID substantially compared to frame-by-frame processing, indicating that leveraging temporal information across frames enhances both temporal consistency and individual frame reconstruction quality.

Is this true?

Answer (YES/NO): NO